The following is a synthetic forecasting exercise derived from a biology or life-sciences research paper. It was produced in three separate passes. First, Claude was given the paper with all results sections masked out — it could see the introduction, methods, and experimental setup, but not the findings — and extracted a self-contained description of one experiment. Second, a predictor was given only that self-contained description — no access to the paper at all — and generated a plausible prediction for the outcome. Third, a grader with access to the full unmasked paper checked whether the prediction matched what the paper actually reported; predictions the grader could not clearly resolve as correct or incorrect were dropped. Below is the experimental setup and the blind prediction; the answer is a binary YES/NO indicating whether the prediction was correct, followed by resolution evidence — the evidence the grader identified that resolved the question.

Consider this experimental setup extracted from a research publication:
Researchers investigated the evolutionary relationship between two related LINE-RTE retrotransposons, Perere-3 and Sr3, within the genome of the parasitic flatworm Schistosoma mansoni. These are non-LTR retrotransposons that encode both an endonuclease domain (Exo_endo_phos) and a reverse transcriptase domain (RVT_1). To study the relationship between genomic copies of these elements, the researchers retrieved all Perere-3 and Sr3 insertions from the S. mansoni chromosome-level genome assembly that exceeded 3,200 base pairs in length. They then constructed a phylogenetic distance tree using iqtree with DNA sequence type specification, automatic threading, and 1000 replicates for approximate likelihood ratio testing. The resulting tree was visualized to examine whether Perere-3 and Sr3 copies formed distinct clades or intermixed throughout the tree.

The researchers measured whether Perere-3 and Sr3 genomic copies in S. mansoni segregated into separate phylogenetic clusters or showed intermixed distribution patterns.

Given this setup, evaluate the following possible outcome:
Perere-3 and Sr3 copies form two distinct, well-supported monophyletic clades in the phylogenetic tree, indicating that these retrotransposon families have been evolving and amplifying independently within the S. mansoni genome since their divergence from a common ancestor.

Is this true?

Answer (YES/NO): YES